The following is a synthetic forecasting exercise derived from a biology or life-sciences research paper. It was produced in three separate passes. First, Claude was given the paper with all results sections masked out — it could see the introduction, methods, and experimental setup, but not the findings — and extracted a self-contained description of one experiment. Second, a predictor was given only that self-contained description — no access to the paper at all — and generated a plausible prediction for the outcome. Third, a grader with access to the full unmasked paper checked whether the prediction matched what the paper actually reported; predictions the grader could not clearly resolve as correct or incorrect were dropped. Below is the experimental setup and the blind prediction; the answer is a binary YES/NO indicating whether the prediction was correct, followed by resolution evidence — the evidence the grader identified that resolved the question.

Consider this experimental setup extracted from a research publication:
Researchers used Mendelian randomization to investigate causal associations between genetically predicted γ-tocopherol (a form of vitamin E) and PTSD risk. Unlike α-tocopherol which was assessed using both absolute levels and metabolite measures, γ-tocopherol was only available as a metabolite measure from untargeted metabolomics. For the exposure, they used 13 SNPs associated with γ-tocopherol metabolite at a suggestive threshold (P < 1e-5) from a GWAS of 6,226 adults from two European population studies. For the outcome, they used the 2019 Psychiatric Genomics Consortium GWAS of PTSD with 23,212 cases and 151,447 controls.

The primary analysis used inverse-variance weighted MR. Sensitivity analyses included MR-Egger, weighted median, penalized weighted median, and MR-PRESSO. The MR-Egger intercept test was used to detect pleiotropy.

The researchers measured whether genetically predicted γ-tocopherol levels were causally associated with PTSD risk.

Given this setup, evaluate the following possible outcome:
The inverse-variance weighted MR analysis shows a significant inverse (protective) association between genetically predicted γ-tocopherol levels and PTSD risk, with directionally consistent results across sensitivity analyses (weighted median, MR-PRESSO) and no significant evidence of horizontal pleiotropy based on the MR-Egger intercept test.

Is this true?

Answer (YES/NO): NO